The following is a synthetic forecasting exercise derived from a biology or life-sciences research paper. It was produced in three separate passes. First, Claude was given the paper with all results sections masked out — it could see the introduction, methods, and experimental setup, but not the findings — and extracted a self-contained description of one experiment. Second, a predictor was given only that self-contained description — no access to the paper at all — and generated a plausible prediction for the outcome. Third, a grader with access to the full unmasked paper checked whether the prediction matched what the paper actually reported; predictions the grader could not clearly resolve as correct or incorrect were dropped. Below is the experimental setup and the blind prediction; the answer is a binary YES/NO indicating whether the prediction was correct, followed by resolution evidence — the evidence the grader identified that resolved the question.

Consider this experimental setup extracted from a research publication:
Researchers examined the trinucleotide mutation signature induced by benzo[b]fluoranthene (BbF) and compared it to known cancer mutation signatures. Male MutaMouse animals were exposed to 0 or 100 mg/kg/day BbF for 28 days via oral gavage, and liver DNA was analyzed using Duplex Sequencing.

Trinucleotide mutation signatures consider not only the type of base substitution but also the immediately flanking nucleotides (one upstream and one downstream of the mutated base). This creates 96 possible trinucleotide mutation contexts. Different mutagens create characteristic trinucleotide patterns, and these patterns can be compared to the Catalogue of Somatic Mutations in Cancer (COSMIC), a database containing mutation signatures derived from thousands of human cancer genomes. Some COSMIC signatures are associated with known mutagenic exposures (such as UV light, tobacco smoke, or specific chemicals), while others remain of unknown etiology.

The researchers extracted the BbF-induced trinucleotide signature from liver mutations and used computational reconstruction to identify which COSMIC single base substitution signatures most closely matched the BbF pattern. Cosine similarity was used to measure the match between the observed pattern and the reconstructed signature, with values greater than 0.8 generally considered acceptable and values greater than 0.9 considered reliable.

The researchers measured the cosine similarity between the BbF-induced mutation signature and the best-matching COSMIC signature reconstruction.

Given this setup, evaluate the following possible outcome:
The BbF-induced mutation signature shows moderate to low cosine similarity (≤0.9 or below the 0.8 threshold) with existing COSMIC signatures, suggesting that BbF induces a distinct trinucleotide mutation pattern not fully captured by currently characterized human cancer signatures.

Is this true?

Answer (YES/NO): NO